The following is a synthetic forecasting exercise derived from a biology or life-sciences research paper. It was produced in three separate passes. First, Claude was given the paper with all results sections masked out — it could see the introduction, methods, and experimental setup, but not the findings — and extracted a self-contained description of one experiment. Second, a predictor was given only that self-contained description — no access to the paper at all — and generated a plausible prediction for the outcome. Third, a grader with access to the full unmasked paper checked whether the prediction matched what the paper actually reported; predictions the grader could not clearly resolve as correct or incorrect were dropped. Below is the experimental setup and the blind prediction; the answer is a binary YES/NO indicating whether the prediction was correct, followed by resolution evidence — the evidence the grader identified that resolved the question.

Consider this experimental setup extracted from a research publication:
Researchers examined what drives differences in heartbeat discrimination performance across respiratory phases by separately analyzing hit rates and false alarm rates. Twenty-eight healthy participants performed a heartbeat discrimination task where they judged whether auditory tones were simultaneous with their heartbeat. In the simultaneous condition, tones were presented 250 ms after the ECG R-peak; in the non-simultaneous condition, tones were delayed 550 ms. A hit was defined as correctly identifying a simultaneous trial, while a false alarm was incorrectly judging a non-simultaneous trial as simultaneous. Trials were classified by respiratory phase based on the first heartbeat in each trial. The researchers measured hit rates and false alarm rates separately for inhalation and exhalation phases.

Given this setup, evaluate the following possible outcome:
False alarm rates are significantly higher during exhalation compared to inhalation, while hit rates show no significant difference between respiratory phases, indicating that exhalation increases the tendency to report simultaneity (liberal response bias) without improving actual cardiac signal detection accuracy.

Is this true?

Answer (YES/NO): NO